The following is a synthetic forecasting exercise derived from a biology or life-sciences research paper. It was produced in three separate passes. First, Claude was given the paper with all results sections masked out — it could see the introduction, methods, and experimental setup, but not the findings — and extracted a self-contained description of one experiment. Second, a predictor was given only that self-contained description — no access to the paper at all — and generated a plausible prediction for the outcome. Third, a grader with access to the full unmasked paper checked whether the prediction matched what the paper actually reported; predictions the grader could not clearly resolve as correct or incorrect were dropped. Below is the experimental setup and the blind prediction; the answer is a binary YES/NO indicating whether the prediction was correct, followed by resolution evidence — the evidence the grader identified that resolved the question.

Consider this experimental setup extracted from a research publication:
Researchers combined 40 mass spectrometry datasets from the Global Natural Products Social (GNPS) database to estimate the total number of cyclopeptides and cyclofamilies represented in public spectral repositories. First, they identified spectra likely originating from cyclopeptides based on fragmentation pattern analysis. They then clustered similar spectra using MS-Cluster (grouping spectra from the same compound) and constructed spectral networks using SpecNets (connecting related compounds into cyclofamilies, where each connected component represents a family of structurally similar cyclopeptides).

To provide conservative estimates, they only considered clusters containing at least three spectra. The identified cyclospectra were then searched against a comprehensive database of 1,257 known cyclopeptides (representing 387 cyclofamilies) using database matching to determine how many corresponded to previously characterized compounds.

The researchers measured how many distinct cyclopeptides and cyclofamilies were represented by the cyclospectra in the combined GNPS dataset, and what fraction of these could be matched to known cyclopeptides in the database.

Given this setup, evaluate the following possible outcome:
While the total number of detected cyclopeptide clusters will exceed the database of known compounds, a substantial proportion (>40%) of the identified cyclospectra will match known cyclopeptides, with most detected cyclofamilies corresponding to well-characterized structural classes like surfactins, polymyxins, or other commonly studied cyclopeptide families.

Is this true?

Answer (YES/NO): NO